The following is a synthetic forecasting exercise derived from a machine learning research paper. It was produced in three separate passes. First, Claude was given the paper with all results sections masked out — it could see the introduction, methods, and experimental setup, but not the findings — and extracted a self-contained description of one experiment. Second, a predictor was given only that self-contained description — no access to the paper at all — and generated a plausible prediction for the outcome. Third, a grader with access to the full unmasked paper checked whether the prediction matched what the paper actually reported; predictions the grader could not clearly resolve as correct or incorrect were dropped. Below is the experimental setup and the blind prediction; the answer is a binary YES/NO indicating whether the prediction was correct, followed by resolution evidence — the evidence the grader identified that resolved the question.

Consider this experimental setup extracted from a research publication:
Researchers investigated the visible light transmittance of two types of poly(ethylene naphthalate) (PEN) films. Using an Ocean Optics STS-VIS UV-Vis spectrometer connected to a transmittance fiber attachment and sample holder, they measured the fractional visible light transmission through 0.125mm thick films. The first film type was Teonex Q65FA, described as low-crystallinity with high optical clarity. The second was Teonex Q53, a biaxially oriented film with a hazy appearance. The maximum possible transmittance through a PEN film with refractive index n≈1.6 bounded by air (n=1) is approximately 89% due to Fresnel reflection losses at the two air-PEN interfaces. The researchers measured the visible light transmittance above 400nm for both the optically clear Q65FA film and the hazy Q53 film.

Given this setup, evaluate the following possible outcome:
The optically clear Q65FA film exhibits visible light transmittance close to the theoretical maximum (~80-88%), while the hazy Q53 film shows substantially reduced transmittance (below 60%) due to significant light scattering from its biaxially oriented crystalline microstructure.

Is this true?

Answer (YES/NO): NO